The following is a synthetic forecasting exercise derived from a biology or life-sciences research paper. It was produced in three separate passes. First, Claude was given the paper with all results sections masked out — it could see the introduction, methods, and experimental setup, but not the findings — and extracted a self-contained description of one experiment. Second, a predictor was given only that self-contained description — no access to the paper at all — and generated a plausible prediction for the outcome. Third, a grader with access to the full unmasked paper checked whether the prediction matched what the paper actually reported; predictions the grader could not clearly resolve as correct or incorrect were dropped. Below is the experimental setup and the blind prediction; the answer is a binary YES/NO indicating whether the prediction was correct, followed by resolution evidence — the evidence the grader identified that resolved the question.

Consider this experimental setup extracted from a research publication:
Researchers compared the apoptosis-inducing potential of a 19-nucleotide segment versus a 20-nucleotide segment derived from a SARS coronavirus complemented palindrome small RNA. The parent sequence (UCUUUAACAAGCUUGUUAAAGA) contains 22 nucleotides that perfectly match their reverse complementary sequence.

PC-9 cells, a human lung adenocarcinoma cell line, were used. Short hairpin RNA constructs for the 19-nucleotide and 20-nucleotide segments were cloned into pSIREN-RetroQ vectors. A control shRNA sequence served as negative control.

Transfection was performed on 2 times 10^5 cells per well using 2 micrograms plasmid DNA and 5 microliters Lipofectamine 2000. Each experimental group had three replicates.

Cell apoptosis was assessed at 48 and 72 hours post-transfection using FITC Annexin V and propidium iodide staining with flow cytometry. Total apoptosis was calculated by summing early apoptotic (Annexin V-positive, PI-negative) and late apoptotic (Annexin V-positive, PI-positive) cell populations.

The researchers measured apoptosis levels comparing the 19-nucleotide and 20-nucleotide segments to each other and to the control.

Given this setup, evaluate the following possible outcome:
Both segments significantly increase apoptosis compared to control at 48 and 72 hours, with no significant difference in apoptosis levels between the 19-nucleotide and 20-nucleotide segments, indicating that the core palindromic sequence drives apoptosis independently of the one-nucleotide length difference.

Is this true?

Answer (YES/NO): NO